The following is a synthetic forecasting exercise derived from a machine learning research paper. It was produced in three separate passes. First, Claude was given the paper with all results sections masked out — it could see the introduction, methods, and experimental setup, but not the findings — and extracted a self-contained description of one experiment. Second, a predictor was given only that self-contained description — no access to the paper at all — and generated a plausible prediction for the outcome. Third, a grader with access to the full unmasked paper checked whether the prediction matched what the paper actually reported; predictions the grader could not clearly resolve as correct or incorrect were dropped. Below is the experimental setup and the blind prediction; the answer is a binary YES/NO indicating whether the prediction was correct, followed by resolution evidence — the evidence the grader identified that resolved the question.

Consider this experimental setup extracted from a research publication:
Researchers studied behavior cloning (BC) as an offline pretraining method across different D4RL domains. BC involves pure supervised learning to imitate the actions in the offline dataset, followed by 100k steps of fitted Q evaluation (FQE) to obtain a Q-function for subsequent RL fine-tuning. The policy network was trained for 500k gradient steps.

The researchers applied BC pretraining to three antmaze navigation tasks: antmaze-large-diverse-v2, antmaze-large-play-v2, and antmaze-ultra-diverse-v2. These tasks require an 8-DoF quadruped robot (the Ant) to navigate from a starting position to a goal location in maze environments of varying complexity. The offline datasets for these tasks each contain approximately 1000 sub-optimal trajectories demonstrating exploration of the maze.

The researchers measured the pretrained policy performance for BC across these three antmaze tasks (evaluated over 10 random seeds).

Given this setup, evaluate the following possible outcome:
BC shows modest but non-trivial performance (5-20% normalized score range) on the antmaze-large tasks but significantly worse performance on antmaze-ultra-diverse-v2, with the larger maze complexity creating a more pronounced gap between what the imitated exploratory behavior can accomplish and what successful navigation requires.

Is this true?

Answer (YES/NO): NO